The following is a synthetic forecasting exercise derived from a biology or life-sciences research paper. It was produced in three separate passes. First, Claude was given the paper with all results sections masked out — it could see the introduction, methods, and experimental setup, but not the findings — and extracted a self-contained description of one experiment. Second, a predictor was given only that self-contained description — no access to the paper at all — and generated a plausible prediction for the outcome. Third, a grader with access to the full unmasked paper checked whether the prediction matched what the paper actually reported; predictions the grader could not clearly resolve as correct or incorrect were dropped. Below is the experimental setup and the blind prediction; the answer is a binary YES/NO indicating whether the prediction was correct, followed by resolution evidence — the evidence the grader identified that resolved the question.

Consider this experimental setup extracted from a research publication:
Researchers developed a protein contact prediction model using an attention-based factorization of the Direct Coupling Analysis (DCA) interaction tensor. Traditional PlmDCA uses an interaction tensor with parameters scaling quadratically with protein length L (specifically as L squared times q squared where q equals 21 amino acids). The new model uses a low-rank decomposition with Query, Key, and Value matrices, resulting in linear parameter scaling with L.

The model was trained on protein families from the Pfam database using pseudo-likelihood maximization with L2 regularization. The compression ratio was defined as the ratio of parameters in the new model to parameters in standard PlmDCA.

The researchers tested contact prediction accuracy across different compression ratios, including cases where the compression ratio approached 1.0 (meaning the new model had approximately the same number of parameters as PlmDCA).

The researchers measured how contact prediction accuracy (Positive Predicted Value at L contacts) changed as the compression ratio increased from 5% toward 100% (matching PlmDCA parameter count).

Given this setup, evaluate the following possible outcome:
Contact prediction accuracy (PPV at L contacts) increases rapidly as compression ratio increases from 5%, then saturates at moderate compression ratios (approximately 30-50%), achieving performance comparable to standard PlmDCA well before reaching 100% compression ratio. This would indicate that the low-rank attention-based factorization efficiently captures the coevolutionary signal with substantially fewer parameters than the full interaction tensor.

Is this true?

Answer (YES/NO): NO